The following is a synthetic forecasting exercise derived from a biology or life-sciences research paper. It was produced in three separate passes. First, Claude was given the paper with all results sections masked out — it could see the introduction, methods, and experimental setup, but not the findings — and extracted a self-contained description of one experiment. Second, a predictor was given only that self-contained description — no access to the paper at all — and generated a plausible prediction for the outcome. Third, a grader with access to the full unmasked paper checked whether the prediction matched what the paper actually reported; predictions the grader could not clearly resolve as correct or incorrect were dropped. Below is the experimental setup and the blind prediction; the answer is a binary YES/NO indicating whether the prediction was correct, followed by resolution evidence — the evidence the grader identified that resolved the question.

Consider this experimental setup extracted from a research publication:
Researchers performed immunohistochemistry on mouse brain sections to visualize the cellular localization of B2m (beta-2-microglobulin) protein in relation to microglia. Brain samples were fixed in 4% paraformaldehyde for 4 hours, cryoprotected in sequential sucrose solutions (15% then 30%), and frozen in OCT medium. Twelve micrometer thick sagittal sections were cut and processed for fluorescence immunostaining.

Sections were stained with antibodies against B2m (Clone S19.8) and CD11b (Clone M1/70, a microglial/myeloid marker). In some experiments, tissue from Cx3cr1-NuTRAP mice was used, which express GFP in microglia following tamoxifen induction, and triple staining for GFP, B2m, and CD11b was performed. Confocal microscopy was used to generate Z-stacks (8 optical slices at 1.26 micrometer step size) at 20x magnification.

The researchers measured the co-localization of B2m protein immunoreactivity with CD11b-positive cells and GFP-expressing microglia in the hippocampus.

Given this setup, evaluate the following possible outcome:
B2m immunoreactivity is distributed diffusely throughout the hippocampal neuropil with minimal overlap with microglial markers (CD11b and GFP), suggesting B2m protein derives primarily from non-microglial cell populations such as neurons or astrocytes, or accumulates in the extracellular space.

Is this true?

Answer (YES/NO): NO